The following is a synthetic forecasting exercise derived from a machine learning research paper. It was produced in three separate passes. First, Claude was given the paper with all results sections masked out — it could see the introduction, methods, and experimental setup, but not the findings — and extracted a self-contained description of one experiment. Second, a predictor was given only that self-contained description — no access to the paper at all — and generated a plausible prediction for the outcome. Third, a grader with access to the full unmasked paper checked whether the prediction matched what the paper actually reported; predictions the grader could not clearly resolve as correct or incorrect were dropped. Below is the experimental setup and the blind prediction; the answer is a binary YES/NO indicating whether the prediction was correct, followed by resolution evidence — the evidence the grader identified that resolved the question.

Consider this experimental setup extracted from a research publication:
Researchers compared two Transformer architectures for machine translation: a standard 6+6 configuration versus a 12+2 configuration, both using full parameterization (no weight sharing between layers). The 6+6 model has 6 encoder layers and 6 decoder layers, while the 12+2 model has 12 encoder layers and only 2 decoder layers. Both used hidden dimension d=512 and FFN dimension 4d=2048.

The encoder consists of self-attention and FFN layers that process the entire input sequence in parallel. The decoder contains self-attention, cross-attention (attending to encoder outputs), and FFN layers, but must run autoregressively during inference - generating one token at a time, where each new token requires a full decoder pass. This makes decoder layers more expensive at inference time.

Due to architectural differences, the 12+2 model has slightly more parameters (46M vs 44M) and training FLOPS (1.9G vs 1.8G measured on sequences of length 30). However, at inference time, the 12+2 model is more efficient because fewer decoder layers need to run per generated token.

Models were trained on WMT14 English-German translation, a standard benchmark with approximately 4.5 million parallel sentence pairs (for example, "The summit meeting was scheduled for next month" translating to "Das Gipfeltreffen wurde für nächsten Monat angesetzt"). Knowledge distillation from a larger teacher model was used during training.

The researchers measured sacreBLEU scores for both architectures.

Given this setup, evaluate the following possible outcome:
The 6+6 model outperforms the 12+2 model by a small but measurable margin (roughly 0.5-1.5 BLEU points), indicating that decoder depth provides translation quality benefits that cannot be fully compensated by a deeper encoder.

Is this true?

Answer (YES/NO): NO